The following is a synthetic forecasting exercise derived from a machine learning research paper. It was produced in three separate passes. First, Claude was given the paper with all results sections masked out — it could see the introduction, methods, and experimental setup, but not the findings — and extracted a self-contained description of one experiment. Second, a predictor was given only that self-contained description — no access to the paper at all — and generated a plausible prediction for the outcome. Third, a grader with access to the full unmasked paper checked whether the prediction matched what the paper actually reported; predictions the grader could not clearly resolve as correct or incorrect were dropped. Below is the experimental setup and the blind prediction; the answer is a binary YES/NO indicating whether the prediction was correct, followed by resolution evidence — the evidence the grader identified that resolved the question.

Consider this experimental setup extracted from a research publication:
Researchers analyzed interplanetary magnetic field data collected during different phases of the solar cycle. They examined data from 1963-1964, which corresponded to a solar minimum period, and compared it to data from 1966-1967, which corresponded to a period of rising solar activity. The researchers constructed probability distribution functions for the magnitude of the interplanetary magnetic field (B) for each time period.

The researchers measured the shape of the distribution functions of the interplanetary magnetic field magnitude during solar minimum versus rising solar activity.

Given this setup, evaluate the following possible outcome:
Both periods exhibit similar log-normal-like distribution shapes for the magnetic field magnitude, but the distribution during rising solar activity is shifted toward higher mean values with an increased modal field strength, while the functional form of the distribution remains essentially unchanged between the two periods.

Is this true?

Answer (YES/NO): NO